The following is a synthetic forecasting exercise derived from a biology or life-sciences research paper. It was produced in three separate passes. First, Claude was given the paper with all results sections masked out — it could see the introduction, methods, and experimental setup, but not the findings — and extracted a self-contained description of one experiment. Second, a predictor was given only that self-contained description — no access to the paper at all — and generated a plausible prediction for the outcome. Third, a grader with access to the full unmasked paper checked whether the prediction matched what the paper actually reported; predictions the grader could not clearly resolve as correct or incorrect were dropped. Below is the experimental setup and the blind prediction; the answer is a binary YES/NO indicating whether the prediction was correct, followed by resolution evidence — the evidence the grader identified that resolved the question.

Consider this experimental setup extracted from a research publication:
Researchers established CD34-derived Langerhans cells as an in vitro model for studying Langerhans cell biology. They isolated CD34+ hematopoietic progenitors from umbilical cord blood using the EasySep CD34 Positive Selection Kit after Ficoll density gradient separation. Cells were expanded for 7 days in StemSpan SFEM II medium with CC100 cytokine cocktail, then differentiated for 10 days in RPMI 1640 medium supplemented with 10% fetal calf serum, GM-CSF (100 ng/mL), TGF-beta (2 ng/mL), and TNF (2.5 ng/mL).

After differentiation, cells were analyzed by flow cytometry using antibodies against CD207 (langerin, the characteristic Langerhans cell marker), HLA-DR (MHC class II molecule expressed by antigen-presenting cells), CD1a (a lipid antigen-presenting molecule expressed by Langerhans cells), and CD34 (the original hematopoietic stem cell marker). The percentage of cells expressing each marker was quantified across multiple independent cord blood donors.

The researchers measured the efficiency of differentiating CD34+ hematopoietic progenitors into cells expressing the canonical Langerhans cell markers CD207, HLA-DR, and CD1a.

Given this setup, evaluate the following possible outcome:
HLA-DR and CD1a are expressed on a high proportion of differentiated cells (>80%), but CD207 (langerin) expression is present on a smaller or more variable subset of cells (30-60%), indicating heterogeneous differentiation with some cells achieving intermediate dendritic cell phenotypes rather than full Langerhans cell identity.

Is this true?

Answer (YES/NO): NO